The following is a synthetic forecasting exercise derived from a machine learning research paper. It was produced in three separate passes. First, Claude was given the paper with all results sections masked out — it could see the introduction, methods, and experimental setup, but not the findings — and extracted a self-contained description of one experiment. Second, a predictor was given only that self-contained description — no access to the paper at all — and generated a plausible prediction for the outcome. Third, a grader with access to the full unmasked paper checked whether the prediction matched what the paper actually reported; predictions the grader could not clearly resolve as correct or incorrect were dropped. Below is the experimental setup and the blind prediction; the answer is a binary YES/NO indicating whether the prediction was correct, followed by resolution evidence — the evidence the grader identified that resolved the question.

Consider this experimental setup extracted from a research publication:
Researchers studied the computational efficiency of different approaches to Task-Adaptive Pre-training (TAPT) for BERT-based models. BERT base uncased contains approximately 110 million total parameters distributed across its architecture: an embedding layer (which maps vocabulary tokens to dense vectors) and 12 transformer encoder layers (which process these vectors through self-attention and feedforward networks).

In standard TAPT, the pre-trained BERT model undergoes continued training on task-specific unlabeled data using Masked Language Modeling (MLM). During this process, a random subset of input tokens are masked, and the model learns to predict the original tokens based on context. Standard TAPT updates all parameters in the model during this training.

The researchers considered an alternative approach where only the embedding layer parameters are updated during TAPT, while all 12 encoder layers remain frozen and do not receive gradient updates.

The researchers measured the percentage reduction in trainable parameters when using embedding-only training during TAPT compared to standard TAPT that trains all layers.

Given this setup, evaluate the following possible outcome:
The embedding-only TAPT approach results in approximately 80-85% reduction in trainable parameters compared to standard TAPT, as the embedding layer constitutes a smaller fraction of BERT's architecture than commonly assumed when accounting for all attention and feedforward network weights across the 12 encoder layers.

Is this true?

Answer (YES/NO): NO